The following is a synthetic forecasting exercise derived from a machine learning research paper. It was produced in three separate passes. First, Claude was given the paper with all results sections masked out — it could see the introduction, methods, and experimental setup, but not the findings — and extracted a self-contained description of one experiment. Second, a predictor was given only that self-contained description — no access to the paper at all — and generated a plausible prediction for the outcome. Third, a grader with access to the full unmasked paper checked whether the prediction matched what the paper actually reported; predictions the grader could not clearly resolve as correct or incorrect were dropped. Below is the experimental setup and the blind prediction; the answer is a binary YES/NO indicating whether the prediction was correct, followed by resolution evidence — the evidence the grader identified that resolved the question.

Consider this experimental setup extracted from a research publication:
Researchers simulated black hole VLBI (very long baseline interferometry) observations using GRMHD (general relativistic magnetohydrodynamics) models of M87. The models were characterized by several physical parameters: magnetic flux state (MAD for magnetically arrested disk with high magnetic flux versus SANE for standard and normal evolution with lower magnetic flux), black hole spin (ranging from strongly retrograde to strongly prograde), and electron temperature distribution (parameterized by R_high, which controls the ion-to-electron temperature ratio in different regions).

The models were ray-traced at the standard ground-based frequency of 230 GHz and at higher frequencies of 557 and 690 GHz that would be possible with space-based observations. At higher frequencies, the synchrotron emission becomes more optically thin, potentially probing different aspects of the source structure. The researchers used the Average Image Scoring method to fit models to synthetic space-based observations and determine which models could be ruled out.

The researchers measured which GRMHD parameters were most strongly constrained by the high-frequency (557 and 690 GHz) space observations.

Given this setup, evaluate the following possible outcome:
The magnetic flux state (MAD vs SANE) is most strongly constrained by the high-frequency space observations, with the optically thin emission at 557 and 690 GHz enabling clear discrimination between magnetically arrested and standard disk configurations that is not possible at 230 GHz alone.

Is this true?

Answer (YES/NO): YES